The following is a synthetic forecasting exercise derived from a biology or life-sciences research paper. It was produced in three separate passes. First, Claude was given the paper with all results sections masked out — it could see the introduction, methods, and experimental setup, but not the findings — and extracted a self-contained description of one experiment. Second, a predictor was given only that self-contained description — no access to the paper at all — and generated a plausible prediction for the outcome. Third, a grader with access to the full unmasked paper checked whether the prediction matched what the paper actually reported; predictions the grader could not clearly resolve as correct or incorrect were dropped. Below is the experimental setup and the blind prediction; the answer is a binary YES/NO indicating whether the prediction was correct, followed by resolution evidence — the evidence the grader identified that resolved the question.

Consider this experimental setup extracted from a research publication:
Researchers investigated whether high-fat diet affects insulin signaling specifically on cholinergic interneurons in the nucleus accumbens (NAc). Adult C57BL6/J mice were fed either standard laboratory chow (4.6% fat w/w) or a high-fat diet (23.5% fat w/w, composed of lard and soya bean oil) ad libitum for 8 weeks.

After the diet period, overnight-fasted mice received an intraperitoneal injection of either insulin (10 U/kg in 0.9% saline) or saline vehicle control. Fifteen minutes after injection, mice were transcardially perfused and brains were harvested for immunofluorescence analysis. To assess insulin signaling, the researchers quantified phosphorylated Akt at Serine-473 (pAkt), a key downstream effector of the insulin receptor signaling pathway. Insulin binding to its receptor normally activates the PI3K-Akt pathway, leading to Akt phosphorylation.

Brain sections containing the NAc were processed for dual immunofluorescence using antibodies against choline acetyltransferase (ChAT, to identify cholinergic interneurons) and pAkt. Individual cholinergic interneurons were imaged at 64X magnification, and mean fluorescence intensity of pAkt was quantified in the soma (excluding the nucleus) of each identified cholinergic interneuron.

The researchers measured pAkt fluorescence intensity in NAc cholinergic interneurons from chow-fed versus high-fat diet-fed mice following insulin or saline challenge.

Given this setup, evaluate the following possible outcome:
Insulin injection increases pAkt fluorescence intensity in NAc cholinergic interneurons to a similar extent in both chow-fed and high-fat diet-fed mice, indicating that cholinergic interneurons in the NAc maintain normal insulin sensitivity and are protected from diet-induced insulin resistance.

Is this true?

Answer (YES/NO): NO